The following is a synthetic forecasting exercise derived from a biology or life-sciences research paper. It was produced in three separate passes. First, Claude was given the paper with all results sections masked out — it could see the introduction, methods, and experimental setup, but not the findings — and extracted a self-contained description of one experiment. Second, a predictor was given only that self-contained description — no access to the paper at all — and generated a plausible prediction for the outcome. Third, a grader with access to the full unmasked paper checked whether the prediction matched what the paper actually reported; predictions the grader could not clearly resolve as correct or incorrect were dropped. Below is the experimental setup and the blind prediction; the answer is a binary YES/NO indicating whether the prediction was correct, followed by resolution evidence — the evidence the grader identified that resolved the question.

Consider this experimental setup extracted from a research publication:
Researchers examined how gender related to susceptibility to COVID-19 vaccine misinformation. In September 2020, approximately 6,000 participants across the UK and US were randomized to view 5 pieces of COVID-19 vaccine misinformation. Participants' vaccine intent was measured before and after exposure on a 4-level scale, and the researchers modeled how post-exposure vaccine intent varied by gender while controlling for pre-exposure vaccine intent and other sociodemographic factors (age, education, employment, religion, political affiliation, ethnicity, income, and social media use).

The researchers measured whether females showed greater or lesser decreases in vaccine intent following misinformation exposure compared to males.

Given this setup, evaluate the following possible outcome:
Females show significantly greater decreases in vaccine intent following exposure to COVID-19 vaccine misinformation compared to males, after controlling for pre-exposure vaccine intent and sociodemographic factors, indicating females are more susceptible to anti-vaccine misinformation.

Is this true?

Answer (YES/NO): NO